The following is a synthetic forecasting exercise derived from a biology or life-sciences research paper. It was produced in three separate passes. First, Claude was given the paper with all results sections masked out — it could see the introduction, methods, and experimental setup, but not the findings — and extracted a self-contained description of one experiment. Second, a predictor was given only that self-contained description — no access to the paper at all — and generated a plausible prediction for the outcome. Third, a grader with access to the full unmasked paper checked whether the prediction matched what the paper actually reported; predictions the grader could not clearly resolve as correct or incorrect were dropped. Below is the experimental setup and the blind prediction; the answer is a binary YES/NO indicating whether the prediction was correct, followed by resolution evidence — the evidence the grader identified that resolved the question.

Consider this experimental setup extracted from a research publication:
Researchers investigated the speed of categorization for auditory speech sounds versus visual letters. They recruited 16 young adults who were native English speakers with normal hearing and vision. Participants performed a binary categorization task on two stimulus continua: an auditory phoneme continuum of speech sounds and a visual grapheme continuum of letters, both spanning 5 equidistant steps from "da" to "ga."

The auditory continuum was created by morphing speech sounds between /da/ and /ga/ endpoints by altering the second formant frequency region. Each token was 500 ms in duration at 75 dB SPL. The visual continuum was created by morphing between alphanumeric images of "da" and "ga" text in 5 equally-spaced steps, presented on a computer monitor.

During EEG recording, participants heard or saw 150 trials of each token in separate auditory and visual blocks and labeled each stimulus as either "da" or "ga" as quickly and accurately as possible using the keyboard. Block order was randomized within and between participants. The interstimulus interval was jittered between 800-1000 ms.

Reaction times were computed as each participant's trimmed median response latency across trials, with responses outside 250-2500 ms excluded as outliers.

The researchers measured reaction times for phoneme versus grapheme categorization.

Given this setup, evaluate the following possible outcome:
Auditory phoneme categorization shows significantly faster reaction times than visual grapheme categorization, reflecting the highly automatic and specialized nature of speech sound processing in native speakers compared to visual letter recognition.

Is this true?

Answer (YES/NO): YES